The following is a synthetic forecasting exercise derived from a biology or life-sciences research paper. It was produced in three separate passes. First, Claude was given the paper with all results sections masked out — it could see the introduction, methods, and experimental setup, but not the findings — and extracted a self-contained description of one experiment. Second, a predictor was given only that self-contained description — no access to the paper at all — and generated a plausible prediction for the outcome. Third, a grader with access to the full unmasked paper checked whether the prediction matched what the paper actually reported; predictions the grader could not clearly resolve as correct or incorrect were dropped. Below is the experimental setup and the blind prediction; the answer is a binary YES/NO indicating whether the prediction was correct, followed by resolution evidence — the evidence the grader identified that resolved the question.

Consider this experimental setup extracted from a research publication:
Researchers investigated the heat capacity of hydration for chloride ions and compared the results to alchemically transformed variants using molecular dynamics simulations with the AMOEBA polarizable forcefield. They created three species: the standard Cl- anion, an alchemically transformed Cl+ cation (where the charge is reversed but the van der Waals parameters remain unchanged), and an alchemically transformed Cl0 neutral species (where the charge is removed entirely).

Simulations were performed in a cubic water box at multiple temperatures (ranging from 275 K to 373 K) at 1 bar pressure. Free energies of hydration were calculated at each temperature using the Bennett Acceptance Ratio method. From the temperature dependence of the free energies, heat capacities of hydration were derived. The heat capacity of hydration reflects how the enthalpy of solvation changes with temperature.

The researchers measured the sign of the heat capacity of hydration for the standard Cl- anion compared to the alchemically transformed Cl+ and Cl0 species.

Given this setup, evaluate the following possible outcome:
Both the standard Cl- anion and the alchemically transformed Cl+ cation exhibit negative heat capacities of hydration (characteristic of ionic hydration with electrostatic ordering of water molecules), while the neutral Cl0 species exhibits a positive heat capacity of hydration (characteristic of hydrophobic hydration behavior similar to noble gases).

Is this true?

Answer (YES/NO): NO